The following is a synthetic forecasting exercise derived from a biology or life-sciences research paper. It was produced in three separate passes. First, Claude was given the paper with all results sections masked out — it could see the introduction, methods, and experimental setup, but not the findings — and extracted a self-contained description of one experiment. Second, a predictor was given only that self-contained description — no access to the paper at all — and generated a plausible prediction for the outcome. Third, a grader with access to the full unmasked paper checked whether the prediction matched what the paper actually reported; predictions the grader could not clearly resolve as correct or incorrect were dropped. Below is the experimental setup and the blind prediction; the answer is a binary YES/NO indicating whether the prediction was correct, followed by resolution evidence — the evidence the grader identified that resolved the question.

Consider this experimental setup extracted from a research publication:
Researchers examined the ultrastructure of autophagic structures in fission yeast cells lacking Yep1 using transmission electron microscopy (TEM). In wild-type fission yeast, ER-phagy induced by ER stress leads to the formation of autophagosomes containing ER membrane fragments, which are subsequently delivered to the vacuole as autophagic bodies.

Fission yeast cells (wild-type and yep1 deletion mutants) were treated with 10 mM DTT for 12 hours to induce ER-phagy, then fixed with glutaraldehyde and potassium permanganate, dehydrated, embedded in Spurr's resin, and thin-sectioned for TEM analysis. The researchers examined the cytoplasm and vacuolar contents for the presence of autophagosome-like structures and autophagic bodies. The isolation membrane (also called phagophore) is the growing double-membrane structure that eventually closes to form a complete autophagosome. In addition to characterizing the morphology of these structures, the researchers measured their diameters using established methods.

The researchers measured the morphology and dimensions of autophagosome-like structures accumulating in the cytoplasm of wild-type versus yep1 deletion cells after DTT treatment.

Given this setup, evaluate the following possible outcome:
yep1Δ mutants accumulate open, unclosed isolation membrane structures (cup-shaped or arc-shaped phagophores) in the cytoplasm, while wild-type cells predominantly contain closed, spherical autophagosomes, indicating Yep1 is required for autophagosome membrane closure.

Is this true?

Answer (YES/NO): NO